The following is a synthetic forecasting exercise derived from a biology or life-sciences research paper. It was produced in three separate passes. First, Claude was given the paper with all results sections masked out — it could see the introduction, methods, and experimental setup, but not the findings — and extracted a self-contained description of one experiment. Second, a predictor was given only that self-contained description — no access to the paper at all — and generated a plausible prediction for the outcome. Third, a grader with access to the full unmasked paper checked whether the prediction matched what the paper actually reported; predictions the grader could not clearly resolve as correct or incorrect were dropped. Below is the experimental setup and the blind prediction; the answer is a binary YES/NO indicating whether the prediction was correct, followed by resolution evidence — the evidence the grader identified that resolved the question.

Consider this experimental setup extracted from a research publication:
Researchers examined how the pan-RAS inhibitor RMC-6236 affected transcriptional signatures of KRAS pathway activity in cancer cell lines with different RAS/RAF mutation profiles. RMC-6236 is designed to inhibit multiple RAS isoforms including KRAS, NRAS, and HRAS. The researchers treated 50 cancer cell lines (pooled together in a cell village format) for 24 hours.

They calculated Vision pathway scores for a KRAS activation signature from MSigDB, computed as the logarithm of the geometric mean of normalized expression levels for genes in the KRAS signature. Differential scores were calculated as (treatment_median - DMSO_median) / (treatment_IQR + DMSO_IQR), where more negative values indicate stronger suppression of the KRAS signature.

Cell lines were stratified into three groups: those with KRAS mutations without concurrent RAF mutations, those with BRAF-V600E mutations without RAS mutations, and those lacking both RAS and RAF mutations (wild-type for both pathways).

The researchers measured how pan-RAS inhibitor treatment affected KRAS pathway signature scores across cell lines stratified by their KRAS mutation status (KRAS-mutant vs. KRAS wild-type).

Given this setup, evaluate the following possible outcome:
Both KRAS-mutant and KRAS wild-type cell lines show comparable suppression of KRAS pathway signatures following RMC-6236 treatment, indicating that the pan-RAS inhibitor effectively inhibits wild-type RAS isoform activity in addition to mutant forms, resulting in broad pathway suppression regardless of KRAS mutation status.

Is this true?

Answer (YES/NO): NO